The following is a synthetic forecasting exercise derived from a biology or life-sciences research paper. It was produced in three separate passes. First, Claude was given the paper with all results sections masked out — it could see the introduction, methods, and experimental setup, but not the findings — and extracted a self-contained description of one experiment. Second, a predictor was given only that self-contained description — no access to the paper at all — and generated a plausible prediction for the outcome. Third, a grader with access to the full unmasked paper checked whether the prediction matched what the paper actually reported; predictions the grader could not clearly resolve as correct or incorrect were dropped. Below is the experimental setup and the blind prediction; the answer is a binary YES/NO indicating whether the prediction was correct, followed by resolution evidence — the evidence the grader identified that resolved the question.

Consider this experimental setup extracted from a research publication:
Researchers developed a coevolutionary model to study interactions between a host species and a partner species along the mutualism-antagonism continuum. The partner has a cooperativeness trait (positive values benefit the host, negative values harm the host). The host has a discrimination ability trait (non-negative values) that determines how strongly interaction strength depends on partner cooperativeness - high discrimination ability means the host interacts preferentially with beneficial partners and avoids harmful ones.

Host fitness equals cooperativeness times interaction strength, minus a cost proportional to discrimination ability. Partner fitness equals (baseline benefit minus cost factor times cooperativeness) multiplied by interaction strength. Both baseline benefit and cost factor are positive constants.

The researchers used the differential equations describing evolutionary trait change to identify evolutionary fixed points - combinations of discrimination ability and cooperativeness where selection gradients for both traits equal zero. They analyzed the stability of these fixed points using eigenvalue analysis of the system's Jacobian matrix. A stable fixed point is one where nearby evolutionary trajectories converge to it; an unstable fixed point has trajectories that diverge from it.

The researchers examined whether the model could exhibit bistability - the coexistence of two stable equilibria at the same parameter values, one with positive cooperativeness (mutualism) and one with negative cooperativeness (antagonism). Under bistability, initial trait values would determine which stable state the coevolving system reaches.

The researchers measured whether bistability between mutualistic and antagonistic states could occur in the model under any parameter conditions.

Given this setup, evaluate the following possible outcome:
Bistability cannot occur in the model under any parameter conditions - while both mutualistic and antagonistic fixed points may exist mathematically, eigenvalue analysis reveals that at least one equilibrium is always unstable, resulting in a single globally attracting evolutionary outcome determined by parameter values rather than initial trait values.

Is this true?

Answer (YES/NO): NO